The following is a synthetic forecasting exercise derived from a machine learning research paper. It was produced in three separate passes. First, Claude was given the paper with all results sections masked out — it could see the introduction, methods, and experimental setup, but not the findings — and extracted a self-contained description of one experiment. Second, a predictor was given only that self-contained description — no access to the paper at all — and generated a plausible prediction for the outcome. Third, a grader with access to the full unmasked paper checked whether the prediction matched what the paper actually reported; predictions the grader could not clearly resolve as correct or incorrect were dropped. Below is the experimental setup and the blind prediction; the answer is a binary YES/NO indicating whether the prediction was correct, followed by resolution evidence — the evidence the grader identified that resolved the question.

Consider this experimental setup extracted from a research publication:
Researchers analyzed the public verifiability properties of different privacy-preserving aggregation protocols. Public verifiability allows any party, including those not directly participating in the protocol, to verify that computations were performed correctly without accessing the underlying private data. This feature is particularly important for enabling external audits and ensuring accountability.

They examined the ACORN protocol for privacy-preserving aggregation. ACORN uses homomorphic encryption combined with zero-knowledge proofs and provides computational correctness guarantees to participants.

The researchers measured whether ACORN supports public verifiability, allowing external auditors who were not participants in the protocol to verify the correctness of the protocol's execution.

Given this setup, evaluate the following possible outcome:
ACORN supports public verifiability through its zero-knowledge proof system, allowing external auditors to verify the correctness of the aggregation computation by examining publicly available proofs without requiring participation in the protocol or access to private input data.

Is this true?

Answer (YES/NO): NO